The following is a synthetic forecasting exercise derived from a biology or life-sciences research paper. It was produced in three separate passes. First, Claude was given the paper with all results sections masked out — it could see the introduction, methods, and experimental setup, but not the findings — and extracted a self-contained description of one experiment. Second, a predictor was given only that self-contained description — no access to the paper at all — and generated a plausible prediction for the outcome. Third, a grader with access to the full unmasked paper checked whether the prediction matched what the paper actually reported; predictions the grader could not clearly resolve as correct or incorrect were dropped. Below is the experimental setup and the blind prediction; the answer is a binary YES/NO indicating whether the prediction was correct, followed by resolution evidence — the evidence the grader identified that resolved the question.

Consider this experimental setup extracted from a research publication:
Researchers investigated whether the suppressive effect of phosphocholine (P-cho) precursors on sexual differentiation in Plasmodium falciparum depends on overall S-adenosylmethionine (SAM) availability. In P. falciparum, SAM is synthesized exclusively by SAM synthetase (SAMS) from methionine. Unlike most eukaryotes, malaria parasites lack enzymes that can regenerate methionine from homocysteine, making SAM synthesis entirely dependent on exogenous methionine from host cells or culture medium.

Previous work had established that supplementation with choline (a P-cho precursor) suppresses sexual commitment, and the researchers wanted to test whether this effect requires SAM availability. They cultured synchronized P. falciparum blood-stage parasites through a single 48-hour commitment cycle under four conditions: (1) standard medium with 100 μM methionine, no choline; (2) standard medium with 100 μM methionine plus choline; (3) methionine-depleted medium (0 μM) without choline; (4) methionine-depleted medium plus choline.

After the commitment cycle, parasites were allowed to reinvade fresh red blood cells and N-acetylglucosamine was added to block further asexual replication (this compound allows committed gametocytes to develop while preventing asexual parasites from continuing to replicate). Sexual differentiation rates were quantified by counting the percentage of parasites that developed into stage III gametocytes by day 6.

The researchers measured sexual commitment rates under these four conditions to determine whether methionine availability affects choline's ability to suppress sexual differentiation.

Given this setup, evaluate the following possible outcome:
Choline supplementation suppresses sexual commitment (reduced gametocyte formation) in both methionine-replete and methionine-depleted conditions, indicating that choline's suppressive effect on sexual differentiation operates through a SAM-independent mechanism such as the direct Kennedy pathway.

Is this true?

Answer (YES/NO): NO